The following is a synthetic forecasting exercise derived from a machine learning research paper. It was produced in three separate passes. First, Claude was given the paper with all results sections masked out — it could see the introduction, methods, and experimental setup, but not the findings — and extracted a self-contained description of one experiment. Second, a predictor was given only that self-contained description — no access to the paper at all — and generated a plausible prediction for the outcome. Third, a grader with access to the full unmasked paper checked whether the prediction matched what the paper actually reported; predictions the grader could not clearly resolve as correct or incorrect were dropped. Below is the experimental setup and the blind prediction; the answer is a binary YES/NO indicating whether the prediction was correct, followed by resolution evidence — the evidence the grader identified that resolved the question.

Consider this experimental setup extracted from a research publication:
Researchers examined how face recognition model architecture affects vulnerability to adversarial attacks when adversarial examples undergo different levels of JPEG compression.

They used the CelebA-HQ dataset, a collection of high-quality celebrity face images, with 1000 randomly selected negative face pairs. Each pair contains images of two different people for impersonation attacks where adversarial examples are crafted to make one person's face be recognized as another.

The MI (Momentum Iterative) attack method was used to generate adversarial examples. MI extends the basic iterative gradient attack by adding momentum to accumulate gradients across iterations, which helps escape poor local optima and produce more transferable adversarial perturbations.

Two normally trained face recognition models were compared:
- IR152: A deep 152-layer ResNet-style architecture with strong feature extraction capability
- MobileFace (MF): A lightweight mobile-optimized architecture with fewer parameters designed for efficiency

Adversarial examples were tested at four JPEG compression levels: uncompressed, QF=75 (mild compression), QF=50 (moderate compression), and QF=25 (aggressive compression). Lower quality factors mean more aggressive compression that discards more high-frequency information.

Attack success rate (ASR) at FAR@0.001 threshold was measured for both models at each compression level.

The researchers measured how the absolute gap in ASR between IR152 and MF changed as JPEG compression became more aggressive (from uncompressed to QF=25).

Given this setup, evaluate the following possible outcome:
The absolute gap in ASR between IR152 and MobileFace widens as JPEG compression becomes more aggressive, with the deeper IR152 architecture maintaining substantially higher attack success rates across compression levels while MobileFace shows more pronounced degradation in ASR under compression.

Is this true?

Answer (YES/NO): NO